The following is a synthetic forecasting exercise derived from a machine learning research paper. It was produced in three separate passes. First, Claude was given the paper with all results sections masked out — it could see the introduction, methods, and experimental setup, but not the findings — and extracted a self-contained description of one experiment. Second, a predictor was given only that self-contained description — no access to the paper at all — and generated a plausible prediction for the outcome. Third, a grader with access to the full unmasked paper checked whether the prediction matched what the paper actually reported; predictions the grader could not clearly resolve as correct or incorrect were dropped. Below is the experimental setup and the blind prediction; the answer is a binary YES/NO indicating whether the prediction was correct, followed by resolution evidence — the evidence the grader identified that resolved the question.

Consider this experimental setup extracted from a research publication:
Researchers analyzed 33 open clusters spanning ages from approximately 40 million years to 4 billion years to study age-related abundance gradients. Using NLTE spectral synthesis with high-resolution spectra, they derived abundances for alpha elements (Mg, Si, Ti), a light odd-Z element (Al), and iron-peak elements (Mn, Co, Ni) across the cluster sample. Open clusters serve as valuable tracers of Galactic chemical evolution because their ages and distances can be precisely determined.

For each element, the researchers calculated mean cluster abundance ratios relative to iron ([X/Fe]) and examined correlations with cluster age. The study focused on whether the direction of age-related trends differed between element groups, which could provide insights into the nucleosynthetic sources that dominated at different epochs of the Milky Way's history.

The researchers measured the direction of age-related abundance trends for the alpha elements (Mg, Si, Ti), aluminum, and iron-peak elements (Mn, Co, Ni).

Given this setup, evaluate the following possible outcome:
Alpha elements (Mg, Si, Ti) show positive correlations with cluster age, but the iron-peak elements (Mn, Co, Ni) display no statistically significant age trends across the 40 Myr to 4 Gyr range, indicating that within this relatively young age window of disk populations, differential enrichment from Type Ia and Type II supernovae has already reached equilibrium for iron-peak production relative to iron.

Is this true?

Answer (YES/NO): NO